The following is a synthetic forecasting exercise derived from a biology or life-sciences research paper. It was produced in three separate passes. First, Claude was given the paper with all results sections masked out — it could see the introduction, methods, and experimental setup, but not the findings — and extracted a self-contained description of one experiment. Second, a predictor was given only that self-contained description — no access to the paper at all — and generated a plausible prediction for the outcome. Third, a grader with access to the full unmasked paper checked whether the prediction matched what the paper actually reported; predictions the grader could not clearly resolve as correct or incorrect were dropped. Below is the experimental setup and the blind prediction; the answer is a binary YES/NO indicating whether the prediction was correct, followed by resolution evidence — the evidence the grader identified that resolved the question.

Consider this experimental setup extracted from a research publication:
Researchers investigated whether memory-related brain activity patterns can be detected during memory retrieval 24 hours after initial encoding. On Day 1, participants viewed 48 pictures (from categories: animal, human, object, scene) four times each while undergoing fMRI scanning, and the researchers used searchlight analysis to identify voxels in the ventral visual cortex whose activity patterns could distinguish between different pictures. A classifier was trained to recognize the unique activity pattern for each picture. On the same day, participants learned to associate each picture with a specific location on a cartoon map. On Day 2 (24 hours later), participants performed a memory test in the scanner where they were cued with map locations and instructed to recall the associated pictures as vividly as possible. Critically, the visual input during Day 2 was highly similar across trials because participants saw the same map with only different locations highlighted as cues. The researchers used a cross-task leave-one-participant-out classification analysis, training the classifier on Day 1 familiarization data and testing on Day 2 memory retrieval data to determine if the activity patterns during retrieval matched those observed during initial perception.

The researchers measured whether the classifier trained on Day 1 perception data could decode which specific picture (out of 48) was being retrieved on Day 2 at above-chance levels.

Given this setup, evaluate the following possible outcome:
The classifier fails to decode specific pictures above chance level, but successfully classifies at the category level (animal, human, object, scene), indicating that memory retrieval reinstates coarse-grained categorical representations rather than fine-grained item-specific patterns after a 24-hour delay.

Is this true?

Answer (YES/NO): NO